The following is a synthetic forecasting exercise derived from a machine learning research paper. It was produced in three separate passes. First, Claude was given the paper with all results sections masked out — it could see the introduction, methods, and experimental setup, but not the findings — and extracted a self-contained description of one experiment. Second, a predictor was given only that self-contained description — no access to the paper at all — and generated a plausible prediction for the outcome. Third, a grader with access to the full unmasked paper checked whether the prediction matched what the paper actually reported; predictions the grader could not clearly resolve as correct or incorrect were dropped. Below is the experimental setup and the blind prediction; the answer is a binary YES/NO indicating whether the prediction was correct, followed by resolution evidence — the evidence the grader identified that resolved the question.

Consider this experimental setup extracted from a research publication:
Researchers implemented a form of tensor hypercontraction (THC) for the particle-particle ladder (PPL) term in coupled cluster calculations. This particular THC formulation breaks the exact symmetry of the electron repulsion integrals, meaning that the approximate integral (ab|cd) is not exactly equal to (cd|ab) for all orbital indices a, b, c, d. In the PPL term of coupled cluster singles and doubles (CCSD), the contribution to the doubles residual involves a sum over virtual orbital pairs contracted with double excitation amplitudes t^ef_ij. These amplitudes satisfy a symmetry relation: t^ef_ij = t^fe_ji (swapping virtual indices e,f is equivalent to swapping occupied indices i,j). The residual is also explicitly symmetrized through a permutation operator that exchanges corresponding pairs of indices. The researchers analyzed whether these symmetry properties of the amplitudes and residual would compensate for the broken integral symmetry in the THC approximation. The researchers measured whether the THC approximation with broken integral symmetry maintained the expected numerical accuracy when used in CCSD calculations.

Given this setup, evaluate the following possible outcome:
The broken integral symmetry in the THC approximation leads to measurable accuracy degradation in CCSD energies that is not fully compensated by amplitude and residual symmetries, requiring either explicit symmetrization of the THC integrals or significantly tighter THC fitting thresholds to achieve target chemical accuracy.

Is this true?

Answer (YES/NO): NO